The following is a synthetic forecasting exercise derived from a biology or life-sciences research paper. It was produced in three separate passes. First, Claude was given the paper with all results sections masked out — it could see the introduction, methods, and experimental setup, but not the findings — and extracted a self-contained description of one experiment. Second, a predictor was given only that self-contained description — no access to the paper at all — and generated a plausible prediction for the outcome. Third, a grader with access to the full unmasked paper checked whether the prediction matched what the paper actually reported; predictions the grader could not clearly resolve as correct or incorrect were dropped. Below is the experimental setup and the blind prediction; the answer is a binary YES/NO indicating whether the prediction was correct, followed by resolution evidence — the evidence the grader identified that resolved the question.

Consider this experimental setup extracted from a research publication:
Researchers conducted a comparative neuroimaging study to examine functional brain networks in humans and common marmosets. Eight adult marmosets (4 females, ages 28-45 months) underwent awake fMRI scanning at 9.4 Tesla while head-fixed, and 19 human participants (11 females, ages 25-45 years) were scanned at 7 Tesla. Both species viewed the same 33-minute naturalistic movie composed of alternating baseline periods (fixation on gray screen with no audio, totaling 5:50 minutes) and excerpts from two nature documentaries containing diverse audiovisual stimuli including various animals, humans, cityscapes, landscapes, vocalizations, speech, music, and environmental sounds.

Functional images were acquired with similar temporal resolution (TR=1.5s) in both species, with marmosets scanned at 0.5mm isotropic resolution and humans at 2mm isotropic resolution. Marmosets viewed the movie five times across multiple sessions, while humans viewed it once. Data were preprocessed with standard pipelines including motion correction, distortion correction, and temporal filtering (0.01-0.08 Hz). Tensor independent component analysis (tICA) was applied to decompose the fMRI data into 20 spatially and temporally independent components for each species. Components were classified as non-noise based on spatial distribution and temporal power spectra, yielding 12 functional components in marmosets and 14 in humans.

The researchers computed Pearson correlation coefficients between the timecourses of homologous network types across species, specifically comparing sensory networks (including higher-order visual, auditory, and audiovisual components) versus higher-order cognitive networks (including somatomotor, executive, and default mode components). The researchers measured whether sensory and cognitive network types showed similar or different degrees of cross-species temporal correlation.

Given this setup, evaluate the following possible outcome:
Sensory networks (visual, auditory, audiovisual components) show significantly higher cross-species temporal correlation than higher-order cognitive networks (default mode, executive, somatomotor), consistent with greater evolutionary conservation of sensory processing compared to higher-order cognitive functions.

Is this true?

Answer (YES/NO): YES